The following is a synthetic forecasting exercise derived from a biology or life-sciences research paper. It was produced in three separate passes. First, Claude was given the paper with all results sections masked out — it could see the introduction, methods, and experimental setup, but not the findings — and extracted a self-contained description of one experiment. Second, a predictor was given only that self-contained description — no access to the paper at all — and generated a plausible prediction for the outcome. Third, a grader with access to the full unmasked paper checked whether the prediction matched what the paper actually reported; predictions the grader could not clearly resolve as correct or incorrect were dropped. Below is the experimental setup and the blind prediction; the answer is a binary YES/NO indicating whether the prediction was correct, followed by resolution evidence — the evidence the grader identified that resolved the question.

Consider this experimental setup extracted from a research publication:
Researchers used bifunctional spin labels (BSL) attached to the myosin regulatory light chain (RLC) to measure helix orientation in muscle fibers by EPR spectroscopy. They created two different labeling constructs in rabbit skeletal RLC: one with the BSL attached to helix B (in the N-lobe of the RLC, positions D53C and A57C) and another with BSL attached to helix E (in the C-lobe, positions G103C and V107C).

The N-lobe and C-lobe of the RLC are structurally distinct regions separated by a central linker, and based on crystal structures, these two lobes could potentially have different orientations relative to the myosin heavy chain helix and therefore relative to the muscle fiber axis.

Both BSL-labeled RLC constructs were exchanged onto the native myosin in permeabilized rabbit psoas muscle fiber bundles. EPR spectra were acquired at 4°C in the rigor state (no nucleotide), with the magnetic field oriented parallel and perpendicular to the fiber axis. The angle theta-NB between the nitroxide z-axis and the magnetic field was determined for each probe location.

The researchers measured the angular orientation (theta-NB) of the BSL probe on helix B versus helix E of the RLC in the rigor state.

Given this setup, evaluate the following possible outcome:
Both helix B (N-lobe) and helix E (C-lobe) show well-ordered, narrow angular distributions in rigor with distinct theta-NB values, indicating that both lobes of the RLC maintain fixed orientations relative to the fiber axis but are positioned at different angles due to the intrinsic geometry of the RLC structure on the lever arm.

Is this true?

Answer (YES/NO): NO